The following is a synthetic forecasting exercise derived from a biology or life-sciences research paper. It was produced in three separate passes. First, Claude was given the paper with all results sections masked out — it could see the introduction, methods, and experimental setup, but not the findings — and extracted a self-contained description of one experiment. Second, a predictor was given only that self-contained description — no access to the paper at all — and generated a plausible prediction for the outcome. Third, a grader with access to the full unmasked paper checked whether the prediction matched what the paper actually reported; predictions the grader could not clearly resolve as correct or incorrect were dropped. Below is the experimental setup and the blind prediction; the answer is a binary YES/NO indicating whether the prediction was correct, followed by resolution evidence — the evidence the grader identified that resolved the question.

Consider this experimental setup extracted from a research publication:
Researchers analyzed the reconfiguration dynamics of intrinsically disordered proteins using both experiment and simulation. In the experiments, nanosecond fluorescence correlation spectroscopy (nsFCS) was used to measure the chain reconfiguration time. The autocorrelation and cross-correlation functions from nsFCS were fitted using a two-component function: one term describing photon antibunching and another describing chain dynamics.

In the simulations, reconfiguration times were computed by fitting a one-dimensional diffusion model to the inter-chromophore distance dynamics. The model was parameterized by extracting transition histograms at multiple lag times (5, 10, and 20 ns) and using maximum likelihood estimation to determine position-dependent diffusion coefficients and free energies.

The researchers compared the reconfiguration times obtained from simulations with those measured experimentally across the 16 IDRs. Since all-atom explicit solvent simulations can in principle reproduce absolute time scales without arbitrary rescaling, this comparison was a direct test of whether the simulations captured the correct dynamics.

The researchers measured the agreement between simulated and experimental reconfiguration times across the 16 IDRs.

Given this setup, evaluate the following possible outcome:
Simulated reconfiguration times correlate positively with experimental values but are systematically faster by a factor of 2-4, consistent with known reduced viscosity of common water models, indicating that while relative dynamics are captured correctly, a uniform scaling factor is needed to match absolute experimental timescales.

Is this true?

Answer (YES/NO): NO